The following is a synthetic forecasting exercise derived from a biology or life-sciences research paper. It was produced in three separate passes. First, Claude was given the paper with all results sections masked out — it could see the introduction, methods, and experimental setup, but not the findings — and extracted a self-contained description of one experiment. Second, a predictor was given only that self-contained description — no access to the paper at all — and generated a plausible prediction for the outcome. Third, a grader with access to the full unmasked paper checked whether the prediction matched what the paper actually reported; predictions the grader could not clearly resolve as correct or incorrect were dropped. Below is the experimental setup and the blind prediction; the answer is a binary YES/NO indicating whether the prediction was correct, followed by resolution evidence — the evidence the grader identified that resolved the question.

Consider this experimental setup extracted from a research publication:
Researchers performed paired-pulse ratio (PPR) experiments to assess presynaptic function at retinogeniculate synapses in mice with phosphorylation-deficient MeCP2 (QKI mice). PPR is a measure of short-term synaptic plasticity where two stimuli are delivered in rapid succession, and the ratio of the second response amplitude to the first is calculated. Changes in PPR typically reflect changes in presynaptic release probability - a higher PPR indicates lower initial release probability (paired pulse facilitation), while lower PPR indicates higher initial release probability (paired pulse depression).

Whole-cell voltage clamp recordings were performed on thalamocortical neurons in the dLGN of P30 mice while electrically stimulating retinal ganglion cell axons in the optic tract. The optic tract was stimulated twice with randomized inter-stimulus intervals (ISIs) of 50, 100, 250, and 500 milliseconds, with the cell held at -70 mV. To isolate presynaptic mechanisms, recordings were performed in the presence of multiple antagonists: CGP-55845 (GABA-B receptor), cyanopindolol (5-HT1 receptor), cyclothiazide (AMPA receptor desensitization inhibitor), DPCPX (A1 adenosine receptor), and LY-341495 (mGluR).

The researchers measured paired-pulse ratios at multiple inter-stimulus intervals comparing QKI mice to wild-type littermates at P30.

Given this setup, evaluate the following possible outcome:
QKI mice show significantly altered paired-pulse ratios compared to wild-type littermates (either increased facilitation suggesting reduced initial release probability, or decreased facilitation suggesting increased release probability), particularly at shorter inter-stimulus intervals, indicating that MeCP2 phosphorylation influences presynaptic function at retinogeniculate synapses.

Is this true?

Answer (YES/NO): NO